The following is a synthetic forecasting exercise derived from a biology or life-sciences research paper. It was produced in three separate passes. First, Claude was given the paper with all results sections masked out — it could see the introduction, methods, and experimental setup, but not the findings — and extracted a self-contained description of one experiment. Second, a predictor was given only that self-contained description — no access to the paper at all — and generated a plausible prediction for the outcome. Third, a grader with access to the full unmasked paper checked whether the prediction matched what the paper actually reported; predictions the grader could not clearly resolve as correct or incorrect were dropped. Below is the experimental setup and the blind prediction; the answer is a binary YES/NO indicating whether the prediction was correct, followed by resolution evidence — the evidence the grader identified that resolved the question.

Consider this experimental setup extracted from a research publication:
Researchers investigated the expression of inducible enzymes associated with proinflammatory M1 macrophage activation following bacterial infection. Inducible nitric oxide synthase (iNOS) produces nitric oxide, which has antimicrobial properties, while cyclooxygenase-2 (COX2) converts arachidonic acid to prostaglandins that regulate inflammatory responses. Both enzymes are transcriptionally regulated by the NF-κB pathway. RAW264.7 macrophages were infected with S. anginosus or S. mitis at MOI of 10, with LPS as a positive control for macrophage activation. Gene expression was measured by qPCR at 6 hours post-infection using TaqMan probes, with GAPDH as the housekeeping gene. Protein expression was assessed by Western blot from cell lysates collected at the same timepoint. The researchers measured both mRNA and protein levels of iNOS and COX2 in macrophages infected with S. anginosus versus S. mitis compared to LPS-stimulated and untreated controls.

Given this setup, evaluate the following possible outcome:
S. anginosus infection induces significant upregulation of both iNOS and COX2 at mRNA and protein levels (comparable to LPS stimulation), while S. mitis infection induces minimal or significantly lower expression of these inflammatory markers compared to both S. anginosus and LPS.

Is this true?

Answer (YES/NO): YES